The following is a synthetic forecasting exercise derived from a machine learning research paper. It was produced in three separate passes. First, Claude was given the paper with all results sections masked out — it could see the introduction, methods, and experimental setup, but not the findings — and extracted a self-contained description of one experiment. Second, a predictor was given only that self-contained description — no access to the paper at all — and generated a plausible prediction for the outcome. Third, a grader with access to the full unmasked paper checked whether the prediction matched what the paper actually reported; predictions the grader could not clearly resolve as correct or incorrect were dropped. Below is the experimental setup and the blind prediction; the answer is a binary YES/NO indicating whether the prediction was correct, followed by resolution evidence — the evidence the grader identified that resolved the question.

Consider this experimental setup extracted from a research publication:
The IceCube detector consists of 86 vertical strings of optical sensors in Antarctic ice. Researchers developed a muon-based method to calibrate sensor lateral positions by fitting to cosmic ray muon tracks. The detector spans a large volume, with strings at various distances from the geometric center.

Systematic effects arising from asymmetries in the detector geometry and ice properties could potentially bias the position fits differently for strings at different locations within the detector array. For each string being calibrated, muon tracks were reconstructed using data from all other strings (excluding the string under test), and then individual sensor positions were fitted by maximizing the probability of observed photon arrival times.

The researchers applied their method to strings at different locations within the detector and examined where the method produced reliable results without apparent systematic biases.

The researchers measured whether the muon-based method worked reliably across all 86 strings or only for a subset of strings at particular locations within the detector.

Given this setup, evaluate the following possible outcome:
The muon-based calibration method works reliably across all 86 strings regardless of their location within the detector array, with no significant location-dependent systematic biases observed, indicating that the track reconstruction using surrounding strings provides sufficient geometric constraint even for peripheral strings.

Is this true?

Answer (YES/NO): NO